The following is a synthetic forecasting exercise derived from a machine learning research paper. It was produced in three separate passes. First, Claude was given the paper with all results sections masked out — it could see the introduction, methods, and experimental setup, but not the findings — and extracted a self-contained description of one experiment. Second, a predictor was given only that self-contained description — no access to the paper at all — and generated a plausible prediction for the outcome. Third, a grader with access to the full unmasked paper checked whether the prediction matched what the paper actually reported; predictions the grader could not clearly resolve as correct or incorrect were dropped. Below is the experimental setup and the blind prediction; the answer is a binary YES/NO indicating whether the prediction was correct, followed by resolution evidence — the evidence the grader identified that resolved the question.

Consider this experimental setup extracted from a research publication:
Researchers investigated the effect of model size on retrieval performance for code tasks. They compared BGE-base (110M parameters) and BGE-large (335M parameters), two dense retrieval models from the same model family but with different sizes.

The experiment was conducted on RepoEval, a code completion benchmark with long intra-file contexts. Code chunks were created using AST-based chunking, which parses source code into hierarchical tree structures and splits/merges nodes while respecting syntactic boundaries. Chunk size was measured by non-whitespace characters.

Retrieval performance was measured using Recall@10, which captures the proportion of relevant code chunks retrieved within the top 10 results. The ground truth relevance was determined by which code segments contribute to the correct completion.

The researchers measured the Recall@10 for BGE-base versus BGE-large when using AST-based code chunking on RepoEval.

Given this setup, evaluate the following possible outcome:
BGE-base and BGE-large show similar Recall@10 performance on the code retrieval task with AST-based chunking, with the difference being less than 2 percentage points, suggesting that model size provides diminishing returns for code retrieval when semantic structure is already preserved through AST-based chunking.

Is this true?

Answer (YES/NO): YES